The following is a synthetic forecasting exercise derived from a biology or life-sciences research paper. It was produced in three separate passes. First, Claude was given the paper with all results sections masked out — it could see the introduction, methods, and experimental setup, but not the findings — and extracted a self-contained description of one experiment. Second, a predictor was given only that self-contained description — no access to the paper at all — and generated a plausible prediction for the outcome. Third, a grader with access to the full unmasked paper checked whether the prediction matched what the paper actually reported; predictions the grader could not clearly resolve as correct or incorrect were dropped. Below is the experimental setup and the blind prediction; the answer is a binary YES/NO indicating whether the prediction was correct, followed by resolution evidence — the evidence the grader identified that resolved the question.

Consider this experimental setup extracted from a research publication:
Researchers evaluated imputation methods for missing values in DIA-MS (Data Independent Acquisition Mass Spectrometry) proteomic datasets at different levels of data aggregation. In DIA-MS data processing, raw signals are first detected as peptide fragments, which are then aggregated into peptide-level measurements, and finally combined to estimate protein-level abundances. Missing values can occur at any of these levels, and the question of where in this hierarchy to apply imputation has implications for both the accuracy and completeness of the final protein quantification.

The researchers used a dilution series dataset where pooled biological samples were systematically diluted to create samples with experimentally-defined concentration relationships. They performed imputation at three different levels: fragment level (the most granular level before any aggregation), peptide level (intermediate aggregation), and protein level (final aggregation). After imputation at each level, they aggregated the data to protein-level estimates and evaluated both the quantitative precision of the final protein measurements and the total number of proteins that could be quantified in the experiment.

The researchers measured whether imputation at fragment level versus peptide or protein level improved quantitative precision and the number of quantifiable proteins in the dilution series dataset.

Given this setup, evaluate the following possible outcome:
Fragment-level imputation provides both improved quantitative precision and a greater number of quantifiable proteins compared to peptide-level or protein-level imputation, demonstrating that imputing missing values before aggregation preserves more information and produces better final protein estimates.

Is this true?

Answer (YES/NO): YES